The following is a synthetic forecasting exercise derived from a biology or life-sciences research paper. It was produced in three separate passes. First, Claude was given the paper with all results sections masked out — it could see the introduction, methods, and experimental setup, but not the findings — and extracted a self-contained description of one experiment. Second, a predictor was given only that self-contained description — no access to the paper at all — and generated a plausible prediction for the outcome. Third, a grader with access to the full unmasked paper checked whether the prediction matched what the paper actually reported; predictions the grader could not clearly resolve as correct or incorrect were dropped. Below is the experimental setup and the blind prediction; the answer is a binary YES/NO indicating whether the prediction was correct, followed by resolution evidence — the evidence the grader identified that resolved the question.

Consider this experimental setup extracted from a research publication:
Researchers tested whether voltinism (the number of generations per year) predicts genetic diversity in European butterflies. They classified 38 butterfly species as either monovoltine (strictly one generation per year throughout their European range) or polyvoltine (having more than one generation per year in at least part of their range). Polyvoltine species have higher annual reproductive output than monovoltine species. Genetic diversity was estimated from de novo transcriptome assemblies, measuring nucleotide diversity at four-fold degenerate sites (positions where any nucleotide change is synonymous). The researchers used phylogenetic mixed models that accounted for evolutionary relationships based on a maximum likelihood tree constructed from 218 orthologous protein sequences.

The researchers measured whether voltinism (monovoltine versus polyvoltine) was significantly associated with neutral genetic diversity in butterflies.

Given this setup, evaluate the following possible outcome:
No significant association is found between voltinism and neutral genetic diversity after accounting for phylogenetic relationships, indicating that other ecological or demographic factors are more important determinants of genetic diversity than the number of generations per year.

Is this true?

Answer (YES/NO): YES